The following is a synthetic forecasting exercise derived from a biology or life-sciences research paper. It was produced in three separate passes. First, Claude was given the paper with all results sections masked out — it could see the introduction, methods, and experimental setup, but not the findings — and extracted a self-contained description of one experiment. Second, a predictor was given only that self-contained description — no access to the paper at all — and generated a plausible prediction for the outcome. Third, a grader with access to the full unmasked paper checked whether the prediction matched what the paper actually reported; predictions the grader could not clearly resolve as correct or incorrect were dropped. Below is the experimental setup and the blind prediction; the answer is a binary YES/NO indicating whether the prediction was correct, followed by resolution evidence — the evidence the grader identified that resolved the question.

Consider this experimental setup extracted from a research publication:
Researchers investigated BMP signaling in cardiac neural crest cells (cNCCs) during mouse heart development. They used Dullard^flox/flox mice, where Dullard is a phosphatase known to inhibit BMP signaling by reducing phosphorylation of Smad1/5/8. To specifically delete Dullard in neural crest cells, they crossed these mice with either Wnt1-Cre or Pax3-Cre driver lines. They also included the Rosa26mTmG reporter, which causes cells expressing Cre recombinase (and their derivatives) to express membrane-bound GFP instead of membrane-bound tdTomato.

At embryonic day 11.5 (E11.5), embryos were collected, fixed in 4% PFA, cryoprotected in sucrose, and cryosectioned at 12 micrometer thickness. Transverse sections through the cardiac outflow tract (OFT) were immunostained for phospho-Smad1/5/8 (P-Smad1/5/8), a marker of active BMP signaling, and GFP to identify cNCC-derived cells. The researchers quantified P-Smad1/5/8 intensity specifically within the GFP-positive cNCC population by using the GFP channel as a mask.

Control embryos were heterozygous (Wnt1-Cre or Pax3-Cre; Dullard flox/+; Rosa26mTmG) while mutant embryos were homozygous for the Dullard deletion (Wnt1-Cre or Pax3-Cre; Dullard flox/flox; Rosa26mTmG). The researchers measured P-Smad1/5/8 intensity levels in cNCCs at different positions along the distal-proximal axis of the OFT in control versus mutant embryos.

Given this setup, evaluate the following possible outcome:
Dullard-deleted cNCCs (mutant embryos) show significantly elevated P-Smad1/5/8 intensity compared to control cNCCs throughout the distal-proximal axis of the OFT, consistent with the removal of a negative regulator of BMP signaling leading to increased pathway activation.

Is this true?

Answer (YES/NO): YES